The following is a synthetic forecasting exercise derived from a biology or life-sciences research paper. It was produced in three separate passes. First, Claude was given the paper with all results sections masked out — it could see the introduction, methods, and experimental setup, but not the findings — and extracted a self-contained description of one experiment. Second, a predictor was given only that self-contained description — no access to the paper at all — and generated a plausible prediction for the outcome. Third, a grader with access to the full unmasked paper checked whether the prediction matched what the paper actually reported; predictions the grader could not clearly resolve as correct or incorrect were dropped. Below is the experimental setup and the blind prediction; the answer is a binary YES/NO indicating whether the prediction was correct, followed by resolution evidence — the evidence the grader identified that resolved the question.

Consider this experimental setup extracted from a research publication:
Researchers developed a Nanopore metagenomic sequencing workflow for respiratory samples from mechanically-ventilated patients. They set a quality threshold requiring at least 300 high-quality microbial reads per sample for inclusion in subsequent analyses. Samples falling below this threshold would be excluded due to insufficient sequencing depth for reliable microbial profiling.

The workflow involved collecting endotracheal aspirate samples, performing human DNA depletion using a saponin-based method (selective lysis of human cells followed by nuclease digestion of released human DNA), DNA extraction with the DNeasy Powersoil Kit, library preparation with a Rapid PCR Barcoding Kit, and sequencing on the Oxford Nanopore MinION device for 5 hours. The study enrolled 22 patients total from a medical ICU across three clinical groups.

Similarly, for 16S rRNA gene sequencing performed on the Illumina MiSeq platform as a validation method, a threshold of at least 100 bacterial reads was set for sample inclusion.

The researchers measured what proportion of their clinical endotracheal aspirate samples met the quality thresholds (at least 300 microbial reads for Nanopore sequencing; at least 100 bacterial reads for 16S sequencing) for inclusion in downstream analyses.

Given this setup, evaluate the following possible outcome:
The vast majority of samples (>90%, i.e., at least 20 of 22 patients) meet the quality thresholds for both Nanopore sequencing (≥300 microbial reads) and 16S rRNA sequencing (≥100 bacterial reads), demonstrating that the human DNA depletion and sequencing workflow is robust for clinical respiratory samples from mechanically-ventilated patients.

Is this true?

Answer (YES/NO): YES